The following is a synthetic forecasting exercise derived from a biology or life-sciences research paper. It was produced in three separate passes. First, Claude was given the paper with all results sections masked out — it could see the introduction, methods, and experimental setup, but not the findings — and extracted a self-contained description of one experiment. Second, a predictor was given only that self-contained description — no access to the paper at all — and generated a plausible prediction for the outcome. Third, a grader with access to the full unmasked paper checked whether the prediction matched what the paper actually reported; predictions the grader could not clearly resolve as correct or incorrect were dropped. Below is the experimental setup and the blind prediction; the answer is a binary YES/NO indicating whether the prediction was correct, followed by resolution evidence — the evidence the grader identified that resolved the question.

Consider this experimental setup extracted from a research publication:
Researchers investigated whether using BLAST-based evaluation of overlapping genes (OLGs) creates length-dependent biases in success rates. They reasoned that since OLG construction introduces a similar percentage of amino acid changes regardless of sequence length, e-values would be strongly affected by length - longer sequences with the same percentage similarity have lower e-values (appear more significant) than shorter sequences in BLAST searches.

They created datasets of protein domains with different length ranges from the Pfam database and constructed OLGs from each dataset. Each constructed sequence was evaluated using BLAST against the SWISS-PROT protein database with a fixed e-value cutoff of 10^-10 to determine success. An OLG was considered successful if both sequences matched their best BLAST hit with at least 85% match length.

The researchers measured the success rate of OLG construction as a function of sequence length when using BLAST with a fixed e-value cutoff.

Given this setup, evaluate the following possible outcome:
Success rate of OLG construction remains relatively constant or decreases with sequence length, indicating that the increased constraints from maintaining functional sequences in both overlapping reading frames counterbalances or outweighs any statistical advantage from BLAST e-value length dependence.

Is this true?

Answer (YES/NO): NO